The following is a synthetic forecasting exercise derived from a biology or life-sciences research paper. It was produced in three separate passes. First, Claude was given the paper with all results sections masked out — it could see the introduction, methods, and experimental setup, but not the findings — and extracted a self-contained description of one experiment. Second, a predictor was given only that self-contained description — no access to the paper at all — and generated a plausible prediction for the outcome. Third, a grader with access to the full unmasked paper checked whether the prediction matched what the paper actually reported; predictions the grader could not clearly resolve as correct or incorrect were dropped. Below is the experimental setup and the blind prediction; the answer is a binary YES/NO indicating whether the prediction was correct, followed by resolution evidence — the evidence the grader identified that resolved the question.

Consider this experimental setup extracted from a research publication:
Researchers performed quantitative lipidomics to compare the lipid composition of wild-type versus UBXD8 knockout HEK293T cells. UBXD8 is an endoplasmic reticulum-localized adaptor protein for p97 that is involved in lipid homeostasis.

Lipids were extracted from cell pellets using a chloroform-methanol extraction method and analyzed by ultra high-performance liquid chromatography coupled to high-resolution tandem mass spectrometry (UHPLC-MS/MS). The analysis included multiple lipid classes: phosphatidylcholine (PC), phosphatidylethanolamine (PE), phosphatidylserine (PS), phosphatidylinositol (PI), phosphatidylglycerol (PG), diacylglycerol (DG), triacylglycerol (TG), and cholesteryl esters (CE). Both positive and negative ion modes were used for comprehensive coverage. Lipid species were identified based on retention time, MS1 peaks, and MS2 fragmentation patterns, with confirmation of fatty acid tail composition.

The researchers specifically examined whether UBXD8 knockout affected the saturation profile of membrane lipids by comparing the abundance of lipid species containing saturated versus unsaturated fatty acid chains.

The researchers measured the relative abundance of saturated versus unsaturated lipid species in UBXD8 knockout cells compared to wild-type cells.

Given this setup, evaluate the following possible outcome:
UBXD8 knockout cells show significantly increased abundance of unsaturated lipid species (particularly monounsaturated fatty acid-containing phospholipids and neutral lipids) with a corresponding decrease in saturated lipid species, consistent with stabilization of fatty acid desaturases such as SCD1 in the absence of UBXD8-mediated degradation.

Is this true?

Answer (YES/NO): NO